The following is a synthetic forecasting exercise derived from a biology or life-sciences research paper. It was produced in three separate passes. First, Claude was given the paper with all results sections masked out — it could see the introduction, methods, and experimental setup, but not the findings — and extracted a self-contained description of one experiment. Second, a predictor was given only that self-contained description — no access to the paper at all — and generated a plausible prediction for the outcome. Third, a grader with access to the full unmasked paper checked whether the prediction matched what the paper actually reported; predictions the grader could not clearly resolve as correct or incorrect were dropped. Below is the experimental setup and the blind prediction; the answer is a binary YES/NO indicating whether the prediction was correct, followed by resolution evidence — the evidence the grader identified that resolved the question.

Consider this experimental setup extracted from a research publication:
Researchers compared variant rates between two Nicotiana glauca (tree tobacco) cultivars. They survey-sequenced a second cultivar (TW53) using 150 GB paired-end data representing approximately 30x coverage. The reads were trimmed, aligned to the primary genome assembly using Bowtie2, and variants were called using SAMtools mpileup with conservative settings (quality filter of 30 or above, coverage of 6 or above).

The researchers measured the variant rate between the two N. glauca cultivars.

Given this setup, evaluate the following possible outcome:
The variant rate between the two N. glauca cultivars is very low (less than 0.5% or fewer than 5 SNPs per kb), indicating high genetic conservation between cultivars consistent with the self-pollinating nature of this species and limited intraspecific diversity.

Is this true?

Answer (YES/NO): NO